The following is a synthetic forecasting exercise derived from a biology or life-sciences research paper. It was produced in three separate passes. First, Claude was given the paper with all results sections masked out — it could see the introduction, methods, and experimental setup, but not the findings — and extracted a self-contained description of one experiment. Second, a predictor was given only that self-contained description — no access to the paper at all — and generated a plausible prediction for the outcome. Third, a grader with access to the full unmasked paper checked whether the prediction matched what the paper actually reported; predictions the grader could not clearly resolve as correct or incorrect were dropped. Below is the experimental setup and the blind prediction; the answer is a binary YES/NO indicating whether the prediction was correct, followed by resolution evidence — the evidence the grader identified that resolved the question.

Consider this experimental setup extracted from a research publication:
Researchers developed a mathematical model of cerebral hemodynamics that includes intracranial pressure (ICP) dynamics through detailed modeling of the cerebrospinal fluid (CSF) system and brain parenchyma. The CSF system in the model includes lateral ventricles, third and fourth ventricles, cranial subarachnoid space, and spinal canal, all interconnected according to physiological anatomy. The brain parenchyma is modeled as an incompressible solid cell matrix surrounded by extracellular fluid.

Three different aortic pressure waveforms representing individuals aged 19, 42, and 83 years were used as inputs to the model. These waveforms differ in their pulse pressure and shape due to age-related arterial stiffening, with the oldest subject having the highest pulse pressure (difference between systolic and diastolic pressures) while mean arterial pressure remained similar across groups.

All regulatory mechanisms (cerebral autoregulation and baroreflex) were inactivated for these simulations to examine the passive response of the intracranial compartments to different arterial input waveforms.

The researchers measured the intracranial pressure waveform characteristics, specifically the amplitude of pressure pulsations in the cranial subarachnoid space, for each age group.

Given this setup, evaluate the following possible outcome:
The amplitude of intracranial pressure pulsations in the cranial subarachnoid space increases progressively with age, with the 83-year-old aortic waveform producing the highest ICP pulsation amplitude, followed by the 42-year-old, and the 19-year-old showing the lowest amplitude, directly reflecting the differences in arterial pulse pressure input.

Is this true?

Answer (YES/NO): YES